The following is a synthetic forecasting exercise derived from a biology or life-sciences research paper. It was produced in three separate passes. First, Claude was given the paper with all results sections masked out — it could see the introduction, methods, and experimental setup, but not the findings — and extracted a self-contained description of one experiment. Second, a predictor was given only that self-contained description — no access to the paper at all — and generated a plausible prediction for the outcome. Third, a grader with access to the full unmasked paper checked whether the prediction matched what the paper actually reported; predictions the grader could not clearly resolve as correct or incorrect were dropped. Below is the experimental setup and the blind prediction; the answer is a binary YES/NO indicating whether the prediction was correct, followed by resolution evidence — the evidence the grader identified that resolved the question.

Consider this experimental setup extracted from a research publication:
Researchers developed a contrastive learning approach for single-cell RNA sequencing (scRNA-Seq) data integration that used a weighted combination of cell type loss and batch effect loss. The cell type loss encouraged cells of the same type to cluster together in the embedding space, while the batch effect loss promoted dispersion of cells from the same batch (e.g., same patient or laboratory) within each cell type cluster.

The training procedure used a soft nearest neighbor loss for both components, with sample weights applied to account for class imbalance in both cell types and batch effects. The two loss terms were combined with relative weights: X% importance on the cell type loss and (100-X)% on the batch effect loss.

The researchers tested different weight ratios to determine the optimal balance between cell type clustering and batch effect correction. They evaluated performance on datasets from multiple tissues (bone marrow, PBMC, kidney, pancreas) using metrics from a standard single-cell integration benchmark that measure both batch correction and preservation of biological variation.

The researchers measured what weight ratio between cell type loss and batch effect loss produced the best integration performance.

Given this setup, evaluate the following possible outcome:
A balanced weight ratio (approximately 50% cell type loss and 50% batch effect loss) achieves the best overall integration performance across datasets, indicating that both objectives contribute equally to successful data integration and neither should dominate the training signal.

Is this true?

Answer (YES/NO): NO